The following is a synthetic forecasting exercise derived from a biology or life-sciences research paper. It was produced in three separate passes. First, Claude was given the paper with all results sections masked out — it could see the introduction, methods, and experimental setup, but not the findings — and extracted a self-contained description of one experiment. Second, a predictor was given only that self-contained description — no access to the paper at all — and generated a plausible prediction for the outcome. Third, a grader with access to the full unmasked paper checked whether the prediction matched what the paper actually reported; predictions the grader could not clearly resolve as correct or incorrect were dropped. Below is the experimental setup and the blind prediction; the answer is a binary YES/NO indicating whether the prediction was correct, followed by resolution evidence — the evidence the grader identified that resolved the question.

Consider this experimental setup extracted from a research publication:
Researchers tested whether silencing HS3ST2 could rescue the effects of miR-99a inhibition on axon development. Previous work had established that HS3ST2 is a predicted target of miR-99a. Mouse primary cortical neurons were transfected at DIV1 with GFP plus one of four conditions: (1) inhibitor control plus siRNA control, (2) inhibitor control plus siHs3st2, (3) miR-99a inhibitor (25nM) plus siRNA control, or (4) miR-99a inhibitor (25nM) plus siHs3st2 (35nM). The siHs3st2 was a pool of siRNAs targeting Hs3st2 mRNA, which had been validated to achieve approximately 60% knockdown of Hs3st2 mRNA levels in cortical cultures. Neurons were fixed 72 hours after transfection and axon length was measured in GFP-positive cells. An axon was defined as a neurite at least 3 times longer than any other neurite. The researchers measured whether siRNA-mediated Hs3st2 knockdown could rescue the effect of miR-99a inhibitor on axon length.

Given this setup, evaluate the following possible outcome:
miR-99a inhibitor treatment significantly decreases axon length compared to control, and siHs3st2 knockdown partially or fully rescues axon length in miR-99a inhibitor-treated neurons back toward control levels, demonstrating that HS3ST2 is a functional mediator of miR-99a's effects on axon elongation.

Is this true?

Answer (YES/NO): YES